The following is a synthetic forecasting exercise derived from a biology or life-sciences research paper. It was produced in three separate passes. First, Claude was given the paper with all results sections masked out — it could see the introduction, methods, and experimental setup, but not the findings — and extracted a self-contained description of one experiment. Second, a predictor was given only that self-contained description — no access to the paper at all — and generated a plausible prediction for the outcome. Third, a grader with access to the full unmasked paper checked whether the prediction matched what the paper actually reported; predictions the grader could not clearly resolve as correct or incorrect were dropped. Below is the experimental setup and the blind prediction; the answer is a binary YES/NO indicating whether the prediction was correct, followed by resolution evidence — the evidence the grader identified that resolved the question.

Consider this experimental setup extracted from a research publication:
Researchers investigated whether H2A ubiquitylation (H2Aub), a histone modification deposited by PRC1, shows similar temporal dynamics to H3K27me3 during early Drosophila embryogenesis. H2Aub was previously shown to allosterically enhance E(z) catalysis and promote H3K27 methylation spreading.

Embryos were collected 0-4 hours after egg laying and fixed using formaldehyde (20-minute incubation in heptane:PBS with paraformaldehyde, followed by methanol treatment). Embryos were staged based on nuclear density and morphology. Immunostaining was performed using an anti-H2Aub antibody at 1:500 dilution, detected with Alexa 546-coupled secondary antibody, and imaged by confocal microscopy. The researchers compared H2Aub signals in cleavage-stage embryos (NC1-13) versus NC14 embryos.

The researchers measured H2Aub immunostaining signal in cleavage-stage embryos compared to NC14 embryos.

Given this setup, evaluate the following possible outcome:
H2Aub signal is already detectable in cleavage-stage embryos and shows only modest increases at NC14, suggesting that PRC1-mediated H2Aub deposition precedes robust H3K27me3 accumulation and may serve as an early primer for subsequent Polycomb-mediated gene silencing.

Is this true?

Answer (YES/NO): NO